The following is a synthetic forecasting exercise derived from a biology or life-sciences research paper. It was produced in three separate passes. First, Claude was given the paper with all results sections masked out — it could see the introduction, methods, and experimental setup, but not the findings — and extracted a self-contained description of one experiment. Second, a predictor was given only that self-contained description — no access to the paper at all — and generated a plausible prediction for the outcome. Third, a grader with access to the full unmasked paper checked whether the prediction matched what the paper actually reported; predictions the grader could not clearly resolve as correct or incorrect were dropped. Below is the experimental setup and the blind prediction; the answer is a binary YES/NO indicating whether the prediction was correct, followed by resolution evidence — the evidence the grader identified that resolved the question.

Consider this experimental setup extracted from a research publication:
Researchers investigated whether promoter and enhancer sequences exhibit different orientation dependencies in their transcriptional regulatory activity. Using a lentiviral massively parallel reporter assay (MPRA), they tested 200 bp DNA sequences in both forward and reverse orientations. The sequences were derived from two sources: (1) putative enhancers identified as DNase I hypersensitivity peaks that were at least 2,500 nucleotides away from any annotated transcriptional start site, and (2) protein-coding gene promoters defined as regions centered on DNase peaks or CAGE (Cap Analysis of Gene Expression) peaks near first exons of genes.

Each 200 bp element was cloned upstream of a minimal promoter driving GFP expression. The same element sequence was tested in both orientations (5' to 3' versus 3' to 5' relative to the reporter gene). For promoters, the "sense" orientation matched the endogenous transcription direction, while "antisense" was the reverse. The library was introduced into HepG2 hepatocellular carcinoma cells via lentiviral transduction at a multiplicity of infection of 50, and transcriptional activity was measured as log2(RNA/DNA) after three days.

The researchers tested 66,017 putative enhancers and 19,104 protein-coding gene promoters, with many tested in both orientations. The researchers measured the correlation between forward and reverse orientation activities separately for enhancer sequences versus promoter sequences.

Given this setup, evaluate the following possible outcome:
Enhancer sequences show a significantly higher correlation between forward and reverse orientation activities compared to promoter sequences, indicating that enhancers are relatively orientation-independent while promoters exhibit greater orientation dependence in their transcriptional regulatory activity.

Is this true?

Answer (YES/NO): YES